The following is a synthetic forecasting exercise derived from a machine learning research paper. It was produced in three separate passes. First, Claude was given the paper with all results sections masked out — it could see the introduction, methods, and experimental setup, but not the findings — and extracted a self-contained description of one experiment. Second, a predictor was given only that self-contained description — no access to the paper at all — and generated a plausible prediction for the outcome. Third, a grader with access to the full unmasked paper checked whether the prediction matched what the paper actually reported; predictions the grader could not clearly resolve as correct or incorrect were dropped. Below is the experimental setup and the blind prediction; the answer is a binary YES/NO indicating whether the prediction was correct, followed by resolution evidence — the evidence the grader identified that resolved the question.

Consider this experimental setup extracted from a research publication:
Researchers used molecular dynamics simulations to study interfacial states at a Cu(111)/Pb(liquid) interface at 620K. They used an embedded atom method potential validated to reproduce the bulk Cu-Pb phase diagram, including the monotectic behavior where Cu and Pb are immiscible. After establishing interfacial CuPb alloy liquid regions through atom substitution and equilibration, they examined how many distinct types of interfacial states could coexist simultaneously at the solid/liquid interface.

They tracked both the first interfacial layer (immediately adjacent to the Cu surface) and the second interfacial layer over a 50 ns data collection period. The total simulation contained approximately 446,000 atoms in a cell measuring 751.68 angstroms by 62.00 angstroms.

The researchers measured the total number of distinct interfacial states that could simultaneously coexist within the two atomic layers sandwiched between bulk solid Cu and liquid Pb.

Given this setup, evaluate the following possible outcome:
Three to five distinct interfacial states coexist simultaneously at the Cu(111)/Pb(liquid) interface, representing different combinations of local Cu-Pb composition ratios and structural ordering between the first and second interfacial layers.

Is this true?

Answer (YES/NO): YES